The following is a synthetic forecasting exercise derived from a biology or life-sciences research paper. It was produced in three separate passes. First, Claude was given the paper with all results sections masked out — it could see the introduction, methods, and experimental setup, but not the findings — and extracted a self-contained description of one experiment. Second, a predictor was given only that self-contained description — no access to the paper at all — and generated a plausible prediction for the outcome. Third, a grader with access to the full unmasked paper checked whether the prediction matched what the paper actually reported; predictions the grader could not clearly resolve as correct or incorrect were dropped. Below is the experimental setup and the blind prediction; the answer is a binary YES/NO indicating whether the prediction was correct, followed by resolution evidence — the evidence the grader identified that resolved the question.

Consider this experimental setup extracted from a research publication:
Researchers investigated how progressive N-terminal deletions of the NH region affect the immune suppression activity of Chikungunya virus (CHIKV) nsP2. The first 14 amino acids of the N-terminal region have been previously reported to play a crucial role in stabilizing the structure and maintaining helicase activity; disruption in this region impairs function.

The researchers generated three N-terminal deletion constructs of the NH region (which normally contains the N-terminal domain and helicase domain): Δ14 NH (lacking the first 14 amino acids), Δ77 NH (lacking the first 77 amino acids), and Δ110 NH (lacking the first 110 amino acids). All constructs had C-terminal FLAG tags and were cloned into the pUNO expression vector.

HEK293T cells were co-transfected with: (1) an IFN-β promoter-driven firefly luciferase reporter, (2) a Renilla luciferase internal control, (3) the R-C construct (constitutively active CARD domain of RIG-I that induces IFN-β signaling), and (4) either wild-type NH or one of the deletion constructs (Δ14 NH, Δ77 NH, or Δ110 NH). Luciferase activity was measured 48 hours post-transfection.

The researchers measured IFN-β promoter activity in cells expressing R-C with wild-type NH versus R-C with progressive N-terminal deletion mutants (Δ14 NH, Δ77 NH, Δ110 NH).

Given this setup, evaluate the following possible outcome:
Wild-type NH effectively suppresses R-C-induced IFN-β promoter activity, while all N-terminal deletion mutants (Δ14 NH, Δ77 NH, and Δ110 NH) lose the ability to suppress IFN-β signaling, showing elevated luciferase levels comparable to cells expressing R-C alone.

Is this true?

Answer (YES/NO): YES